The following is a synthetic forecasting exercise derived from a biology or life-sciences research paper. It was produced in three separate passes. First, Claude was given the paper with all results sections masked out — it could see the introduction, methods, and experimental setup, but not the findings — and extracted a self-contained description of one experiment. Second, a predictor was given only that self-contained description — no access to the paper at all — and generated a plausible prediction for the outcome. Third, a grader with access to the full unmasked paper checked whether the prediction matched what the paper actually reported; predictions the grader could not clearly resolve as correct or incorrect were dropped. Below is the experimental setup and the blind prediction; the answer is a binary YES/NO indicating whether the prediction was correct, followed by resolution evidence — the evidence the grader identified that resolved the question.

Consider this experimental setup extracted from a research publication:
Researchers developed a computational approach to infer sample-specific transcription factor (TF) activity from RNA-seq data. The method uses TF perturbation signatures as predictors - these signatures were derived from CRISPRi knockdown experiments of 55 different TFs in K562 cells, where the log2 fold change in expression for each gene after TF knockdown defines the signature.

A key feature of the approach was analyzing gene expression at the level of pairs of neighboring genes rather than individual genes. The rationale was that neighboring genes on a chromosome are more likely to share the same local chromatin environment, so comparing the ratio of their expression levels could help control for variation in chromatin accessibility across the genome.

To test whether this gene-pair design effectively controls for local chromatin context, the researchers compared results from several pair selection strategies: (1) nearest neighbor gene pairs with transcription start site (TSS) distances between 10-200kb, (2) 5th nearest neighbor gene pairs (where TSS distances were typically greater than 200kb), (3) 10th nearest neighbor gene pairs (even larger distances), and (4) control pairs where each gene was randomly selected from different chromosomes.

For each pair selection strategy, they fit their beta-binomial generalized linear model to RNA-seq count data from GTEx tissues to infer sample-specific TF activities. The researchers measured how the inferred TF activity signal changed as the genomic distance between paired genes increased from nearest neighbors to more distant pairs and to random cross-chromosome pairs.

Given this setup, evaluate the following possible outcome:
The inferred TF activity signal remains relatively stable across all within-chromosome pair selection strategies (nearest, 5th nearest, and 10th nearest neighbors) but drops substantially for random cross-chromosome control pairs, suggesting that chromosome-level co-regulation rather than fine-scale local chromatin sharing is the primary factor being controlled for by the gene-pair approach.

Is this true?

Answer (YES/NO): NO